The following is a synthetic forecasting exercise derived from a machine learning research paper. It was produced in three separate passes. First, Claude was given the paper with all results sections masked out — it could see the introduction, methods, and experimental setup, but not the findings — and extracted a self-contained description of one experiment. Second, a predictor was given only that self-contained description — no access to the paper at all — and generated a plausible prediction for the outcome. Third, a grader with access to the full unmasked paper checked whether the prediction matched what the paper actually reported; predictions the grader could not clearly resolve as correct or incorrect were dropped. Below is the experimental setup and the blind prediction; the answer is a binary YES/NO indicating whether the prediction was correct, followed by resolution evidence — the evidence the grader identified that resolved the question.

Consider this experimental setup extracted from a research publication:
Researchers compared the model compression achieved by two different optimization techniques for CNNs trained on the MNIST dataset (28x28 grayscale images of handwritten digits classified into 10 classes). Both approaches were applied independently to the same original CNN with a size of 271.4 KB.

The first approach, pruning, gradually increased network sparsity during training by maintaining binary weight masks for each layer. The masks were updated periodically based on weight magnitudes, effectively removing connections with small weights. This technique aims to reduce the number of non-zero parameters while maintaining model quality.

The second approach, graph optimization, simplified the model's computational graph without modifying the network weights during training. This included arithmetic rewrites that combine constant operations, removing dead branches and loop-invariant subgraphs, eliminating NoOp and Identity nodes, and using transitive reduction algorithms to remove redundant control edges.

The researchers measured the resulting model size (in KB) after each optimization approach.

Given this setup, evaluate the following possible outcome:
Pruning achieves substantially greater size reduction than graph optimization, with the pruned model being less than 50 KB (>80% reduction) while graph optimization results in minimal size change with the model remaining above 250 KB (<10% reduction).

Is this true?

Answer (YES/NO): NO